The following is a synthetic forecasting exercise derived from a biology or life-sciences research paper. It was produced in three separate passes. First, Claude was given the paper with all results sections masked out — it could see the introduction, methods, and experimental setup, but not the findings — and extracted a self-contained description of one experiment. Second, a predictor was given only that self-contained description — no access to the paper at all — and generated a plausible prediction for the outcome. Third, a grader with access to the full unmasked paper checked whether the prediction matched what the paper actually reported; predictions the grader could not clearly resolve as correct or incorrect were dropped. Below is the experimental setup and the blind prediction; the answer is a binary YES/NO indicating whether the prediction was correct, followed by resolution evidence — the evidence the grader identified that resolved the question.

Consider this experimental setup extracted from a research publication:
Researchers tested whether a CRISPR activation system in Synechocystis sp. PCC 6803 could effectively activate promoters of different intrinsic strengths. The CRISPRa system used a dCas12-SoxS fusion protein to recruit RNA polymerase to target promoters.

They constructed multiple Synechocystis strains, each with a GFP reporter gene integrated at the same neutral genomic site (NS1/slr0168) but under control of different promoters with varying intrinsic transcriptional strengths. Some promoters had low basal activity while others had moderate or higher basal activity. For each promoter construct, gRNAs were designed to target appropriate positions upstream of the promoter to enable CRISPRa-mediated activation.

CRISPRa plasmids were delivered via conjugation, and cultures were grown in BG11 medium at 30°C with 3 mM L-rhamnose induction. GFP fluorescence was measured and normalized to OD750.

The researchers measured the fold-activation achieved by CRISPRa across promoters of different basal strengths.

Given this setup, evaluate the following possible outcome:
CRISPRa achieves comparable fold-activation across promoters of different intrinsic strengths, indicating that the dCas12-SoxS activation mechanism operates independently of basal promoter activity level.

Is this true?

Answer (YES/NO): NO